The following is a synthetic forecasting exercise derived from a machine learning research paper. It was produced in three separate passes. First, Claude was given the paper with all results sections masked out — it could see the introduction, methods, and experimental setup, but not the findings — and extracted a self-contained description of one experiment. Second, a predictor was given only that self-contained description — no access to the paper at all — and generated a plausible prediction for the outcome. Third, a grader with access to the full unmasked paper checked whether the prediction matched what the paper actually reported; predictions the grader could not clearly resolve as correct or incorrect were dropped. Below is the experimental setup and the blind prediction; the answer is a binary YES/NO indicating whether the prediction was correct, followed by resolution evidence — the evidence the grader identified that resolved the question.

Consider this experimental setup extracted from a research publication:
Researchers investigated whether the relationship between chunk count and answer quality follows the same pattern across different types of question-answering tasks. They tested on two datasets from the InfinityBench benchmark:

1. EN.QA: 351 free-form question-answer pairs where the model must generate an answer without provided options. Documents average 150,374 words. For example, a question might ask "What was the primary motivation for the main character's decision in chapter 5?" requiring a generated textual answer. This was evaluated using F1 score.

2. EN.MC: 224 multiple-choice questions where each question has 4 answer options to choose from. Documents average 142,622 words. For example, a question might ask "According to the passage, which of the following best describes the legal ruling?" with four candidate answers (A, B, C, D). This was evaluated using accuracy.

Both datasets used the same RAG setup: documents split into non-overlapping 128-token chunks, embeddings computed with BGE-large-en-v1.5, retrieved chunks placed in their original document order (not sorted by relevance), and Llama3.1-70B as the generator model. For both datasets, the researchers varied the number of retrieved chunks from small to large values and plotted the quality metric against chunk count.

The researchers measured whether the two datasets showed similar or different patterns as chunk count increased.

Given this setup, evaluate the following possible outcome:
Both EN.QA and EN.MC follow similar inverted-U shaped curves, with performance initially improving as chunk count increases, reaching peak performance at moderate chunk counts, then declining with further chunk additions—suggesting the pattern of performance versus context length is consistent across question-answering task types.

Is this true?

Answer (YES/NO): YES